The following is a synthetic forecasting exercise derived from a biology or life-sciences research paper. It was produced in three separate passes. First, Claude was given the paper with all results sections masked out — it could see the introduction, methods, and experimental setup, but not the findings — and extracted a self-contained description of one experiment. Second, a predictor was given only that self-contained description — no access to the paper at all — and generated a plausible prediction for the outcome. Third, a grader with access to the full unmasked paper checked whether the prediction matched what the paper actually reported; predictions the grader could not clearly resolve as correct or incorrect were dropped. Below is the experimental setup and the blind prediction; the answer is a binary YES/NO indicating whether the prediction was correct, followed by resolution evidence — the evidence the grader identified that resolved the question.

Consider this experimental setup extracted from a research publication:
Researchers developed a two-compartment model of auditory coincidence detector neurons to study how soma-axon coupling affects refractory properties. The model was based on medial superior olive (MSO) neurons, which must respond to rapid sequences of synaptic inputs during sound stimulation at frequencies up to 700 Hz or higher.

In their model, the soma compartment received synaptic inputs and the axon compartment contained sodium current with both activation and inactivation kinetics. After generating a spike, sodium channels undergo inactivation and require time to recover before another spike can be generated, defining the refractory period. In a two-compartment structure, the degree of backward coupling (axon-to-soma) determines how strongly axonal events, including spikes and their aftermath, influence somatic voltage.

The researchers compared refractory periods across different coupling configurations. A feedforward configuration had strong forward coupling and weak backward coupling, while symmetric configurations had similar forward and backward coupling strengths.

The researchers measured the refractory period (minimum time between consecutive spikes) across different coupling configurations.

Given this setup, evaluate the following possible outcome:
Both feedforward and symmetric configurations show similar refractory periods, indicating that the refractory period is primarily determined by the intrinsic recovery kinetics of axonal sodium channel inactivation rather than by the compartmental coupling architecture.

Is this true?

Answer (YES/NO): NO